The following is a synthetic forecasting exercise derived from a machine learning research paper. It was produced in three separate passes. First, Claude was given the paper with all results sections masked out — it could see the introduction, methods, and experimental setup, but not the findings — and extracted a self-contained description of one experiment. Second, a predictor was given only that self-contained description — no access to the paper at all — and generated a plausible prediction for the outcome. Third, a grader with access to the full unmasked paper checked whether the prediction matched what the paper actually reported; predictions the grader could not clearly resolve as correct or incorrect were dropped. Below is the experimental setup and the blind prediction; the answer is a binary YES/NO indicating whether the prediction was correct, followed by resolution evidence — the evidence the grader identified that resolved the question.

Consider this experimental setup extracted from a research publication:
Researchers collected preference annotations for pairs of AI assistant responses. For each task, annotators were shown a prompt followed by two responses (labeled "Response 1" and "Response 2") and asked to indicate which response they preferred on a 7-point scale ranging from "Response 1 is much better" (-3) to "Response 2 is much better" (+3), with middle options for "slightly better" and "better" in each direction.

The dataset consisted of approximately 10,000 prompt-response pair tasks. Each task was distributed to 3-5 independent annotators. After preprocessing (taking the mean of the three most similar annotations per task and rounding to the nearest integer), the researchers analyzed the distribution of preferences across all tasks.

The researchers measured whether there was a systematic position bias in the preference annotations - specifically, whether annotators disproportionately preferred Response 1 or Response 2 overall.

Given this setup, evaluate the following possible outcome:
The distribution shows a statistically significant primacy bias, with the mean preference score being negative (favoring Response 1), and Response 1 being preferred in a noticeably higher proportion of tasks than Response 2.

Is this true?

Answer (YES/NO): NO